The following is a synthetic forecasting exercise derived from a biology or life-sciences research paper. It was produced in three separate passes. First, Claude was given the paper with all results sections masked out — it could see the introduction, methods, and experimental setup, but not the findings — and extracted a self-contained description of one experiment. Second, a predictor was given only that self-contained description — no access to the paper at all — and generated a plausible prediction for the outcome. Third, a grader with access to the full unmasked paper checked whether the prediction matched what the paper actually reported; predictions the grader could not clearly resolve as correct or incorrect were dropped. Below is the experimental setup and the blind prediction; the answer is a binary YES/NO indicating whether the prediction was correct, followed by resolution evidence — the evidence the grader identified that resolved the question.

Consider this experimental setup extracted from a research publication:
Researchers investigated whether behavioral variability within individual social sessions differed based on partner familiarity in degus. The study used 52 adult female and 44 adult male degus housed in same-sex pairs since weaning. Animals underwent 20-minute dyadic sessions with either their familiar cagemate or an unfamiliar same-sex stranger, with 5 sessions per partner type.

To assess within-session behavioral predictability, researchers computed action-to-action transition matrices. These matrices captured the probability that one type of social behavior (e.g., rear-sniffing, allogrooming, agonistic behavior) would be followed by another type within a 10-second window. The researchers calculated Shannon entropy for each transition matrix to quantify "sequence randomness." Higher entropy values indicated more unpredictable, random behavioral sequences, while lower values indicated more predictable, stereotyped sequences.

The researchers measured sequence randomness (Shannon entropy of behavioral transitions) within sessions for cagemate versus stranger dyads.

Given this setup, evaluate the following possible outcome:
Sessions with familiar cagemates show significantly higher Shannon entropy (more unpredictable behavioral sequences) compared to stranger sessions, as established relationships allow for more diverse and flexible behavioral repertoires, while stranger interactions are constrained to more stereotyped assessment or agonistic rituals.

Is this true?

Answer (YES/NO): NO